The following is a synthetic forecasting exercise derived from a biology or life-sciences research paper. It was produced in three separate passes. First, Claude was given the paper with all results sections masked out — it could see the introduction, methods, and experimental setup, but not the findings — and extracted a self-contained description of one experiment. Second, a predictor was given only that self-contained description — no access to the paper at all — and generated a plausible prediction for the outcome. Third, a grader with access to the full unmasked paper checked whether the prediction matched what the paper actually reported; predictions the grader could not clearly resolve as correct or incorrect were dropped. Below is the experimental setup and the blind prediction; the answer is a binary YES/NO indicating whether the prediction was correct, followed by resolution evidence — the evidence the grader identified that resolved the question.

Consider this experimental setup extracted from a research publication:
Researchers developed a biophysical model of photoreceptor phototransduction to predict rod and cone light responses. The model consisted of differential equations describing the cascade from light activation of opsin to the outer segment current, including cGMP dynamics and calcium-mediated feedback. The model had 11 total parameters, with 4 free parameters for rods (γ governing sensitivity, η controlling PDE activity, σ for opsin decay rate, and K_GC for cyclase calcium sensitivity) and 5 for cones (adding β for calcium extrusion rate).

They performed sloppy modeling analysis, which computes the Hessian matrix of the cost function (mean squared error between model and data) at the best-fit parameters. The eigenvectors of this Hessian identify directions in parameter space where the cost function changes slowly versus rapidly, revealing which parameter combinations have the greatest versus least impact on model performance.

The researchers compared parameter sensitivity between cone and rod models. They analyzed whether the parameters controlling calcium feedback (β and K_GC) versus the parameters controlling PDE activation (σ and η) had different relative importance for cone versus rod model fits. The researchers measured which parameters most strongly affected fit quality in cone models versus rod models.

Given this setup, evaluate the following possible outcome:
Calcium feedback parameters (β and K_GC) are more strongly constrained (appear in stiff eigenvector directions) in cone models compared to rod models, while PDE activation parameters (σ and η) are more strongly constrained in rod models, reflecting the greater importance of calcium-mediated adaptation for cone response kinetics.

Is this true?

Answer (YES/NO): NO